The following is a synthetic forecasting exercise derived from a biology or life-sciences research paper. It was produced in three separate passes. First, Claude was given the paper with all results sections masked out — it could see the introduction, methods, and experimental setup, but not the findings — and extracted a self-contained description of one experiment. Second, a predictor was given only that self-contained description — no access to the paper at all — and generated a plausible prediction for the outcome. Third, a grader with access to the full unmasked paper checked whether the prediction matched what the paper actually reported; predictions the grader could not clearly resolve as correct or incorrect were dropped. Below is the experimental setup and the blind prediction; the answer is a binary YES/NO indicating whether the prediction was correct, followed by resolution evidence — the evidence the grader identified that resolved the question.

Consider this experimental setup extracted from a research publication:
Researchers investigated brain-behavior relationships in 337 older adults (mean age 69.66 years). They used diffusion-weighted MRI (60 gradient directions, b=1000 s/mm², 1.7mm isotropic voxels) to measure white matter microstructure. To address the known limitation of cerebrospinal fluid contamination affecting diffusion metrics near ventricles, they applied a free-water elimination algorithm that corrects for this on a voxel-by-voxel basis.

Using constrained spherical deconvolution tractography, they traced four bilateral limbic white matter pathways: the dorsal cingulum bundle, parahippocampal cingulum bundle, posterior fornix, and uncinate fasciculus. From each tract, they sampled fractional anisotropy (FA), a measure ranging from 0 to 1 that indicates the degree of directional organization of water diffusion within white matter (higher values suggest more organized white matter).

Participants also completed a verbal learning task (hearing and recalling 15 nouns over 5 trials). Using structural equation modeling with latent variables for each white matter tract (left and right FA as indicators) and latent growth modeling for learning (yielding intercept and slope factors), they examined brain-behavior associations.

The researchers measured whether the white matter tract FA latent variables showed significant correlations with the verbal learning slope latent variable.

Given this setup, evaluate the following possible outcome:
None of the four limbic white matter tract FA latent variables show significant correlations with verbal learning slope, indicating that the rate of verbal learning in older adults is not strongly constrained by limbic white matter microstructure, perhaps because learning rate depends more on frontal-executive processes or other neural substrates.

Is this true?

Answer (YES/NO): NO